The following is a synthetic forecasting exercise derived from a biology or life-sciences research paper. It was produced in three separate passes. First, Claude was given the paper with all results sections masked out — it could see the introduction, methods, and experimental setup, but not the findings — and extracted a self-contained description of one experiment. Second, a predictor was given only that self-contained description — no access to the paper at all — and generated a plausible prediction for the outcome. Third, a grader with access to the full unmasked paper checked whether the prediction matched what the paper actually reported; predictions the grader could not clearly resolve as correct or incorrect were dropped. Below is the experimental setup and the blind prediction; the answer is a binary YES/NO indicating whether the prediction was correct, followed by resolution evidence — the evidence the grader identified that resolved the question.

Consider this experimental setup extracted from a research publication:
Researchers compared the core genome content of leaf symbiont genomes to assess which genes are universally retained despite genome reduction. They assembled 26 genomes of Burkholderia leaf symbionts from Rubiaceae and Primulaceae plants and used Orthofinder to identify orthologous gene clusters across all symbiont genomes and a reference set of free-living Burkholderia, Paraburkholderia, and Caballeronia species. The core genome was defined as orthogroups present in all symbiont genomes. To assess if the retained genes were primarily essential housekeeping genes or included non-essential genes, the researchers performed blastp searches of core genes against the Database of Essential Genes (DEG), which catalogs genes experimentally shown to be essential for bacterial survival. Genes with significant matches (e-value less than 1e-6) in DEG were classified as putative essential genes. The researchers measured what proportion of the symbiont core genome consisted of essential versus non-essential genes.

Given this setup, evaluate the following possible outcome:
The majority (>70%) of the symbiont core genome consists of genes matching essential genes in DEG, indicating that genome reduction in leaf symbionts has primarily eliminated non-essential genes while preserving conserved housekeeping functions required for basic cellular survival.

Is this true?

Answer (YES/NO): YES